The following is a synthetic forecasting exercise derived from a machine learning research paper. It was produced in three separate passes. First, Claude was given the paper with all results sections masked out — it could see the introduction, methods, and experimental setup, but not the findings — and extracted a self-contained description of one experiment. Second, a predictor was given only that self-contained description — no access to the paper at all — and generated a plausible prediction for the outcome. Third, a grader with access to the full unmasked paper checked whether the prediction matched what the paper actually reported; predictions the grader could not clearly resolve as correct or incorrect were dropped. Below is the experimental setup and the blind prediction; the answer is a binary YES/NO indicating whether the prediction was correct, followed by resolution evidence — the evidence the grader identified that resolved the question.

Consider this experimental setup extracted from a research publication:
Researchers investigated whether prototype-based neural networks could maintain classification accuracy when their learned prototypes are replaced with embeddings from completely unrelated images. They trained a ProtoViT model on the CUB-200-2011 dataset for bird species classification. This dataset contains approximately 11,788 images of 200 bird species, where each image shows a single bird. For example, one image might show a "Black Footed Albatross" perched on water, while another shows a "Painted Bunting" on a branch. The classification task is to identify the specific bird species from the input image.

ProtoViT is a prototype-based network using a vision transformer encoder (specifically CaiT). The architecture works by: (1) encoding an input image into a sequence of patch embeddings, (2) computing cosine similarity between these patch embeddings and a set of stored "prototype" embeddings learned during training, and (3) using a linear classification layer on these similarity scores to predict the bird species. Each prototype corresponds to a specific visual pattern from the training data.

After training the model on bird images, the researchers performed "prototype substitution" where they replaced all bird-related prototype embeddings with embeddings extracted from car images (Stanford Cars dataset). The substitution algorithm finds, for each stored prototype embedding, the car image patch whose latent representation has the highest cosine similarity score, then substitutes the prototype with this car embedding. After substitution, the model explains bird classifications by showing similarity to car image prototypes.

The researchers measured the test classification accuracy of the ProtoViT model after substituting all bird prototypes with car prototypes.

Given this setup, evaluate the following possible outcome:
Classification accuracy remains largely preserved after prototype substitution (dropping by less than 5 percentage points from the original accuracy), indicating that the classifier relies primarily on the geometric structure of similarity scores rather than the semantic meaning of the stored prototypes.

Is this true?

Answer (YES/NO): YES